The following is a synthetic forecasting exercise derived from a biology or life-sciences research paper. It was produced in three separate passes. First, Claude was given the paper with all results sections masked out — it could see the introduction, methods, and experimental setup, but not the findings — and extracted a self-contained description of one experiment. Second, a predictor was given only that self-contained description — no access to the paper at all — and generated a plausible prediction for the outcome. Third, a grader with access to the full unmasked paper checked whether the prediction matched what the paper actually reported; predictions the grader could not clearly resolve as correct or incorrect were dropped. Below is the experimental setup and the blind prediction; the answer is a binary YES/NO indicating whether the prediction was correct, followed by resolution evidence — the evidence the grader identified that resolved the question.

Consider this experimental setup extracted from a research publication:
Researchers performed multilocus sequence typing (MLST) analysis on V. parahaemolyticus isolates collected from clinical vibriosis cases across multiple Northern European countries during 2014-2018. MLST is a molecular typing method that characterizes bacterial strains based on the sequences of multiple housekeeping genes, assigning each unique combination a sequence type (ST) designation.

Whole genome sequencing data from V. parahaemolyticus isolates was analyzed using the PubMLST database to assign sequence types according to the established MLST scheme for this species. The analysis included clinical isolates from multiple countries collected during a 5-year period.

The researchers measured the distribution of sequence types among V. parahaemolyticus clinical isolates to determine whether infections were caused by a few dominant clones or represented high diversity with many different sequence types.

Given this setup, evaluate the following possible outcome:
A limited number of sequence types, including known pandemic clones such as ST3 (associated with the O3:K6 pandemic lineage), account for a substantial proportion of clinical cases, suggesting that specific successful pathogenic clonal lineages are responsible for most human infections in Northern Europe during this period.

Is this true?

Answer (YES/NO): NO